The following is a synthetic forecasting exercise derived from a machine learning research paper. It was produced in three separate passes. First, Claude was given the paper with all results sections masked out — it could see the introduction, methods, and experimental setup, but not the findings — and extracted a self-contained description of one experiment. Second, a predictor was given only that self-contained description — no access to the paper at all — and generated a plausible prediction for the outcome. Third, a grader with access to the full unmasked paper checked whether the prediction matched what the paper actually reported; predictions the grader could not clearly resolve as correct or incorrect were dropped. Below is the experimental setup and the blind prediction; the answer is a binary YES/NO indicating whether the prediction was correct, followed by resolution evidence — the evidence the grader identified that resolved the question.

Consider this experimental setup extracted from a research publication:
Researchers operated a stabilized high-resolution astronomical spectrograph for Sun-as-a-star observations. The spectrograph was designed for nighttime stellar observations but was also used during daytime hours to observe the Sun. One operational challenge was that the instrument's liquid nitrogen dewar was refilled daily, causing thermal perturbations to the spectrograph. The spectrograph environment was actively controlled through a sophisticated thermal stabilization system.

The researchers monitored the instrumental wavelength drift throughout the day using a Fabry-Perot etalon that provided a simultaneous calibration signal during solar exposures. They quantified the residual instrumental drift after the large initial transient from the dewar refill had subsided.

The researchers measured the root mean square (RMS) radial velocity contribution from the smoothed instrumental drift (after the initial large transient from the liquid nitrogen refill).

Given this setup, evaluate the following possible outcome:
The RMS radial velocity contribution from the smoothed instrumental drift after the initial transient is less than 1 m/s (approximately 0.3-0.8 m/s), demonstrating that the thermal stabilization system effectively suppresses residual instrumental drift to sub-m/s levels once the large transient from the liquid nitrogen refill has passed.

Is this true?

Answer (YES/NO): NO